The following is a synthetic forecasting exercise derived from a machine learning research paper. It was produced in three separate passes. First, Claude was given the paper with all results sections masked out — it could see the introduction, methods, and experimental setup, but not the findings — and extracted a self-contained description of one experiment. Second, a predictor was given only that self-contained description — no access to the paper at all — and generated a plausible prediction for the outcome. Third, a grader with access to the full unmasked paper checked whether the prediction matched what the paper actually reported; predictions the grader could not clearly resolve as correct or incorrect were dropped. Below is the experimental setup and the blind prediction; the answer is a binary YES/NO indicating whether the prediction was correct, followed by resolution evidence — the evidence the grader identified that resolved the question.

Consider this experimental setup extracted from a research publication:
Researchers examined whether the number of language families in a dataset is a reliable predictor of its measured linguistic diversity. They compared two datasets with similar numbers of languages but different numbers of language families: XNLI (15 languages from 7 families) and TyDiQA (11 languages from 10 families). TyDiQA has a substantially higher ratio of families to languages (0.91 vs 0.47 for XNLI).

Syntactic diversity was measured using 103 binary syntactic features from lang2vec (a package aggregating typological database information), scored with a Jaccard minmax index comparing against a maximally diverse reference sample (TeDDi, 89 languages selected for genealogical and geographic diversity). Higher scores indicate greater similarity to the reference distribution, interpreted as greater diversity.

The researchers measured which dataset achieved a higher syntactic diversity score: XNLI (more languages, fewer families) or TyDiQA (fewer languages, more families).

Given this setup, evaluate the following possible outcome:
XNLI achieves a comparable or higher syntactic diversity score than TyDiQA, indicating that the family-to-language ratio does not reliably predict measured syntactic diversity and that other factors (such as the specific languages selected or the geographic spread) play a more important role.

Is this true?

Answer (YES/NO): NO